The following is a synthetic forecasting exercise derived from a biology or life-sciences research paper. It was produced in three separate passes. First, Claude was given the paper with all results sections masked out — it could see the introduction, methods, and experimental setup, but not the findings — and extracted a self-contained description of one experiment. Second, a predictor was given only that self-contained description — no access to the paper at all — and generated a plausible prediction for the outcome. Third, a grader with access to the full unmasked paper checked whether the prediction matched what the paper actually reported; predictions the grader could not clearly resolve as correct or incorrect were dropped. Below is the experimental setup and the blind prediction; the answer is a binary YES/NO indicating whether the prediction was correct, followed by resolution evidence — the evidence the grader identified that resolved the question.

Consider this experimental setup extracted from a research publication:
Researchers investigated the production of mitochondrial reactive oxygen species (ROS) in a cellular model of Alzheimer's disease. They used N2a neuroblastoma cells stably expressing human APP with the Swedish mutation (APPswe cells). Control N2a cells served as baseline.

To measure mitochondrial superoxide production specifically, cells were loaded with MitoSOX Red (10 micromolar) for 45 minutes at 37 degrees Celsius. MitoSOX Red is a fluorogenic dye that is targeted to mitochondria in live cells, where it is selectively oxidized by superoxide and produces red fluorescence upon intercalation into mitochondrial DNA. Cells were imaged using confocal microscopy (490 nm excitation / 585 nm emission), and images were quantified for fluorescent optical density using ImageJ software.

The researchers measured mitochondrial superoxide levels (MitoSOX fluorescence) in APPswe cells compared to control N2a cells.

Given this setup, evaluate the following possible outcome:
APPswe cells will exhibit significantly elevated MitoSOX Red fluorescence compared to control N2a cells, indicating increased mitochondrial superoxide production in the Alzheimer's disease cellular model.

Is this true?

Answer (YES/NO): YES